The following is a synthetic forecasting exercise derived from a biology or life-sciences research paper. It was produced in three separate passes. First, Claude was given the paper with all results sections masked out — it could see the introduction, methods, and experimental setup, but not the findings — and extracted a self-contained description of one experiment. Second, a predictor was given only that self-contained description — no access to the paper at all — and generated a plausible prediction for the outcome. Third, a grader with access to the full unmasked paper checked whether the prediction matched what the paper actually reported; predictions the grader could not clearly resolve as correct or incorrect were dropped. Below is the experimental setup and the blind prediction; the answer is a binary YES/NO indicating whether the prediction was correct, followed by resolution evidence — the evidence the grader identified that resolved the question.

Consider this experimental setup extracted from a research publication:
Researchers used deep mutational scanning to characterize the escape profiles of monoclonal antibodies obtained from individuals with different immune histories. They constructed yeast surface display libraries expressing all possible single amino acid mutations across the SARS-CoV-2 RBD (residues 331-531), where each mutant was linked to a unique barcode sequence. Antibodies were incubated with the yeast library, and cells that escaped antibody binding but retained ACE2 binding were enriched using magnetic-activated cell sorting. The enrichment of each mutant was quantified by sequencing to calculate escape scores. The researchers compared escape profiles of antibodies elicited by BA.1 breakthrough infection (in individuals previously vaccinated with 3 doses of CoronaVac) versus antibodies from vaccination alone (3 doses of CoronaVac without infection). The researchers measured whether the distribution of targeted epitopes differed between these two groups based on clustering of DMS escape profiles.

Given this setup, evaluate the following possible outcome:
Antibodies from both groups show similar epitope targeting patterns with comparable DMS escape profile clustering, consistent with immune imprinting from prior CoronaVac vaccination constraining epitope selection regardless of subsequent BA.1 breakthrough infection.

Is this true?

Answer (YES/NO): NO